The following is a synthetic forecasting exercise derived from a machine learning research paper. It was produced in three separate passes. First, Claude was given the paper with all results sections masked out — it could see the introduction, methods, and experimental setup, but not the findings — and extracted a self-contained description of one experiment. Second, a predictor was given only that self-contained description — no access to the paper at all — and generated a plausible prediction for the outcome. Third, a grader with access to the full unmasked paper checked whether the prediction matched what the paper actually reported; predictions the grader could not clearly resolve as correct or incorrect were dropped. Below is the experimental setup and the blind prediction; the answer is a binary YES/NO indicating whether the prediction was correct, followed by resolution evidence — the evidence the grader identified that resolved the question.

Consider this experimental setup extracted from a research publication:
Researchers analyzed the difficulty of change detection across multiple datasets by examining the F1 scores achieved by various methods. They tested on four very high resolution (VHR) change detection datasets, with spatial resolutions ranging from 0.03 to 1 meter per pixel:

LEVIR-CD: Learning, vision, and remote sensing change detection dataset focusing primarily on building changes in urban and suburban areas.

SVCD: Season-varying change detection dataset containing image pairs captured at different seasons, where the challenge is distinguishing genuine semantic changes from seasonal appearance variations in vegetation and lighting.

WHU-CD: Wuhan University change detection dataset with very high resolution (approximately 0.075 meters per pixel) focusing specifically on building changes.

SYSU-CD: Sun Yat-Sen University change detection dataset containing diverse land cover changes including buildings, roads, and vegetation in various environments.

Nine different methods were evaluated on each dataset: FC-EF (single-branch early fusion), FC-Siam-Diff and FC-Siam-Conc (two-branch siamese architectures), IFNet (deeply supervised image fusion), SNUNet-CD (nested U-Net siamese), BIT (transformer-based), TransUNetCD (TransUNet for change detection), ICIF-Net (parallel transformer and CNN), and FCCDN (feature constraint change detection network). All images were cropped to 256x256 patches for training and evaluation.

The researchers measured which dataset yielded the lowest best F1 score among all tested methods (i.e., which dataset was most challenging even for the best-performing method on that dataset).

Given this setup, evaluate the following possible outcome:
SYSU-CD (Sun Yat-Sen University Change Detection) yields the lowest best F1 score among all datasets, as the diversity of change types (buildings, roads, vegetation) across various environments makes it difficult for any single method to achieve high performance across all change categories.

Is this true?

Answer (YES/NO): YES